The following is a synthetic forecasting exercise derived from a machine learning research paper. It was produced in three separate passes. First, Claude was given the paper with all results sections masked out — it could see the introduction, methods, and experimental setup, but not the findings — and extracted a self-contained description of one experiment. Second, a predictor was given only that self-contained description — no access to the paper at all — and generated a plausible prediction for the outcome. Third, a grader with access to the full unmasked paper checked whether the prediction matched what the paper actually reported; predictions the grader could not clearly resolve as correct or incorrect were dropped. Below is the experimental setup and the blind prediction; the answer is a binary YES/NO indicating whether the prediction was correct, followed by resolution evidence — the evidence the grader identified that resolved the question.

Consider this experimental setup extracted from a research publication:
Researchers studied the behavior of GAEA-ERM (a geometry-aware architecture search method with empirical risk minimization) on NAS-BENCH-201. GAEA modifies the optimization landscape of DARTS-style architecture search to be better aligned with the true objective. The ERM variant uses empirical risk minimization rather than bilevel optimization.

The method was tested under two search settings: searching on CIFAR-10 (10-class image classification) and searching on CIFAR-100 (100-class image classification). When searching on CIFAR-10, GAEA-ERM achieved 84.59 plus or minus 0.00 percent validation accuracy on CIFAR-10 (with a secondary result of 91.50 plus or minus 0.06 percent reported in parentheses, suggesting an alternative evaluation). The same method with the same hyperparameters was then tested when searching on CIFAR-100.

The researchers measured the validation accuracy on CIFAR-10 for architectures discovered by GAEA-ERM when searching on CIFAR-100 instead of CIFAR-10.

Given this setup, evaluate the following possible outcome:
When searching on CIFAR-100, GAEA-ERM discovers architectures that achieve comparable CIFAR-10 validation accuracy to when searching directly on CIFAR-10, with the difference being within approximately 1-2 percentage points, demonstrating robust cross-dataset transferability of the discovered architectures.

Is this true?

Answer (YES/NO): NO